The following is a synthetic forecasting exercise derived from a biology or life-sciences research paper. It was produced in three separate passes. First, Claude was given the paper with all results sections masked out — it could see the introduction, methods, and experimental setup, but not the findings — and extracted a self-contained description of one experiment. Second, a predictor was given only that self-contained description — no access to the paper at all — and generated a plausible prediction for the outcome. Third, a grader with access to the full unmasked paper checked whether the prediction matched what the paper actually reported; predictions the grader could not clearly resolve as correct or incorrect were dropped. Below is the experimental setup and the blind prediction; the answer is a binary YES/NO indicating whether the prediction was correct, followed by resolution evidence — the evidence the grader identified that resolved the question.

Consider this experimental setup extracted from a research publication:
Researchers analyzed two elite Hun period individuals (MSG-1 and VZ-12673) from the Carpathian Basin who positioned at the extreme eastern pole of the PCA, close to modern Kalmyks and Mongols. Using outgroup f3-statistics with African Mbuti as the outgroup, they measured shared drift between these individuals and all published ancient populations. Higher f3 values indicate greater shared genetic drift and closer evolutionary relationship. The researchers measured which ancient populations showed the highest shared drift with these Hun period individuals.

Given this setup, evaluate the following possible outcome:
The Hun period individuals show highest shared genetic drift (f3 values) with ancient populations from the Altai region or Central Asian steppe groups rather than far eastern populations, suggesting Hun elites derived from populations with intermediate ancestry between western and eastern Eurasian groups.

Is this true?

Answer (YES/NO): NO